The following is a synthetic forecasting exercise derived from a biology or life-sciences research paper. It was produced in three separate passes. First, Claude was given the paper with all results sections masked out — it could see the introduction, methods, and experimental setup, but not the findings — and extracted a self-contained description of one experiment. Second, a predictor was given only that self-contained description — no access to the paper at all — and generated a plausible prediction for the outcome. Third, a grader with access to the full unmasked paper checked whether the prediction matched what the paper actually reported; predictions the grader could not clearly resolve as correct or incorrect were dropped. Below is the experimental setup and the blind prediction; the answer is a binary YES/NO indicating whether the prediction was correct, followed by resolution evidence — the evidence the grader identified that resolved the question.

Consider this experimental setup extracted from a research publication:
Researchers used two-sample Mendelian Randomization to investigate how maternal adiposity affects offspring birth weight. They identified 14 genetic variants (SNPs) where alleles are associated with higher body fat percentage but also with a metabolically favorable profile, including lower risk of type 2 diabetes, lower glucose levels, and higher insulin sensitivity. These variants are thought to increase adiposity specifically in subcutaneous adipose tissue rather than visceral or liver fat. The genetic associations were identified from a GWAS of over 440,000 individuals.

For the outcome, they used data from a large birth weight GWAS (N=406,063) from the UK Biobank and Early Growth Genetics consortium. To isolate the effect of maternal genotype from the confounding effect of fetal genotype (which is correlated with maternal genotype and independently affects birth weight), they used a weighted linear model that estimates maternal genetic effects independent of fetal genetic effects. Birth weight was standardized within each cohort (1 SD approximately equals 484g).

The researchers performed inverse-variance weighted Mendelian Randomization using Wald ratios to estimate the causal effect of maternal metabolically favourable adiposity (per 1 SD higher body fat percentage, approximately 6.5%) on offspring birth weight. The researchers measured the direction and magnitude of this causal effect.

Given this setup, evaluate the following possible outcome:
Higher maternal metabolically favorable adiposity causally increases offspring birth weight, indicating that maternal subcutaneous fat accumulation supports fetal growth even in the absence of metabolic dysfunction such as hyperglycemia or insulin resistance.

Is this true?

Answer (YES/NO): NO